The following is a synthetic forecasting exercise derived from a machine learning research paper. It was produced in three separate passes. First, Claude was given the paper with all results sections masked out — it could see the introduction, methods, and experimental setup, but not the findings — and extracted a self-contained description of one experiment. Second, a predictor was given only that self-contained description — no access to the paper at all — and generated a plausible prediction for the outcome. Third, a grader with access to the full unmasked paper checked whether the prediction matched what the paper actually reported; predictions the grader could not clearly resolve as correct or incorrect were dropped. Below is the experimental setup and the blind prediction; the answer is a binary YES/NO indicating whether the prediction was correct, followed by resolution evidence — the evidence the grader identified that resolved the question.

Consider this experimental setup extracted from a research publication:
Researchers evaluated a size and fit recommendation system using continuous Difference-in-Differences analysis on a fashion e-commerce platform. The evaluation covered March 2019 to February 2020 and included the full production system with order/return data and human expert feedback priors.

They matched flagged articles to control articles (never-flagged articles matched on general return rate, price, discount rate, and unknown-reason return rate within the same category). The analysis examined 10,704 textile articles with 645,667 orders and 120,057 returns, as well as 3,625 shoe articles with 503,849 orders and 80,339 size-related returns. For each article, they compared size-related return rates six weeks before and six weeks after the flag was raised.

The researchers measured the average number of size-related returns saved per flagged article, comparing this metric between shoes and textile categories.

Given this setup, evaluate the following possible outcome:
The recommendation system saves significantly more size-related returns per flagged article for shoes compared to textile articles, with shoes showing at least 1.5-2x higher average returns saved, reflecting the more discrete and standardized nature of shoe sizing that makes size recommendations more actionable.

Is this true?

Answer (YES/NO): YES